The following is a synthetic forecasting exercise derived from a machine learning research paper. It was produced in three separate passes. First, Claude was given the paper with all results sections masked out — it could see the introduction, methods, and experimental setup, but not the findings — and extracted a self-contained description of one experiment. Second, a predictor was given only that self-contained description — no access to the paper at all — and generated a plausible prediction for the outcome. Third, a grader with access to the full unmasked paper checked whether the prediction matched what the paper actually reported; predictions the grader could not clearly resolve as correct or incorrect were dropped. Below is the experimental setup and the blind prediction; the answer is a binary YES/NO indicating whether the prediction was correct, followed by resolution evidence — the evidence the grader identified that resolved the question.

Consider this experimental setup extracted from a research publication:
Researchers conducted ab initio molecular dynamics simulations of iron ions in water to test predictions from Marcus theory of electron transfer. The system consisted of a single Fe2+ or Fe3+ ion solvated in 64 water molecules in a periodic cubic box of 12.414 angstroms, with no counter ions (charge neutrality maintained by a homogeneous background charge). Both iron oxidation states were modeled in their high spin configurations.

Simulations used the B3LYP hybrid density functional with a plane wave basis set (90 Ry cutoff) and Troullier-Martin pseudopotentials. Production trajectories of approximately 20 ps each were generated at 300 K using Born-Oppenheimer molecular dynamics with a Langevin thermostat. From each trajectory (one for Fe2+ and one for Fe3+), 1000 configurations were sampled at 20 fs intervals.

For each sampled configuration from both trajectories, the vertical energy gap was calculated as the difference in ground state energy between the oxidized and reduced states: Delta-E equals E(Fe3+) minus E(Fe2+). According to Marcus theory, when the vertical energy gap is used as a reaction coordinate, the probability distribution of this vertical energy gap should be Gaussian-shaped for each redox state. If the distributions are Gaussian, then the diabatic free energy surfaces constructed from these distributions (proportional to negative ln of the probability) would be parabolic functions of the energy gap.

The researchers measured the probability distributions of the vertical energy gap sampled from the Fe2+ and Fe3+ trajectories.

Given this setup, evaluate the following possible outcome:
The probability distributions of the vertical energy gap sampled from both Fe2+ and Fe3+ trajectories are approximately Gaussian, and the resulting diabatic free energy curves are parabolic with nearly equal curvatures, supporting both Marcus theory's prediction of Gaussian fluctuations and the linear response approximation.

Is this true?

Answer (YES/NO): YES